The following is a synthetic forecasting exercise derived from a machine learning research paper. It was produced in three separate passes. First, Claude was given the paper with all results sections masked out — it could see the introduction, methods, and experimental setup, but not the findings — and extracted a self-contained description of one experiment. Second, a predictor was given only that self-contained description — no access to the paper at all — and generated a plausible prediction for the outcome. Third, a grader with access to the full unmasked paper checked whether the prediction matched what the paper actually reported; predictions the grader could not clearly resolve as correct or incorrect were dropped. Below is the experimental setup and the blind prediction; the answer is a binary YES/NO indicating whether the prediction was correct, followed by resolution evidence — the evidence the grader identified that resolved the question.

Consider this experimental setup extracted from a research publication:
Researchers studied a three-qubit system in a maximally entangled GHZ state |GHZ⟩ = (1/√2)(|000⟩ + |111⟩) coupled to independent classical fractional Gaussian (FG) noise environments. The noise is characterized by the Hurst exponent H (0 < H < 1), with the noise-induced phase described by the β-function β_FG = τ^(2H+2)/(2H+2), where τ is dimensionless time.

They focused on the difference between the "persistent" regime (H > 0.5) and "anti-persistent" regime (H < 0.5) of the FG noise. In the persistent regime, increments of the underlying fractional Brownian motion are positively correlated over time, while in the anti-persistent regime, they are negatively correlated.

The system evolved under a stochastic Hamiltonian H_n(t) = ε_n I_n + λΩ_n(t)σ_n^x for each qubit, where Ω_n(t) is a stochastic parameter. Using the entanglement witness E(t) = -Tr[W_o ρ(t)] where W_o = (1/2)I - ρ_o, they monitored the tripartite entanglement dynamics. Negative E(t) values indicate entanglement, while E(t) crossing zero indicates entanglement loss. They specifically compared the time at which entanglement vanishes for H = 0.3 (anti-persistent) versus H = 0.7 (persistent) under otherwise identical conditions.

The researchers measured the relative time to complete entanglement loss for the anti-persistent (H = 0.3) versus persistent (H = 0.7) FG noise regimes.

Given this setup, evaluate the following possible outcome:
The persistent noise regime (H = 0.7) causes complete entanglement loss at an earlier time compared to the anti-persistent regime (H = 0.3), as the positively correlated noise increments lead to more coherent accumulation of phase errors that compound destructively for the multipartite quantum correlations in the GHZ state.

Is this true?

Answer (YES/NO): NO